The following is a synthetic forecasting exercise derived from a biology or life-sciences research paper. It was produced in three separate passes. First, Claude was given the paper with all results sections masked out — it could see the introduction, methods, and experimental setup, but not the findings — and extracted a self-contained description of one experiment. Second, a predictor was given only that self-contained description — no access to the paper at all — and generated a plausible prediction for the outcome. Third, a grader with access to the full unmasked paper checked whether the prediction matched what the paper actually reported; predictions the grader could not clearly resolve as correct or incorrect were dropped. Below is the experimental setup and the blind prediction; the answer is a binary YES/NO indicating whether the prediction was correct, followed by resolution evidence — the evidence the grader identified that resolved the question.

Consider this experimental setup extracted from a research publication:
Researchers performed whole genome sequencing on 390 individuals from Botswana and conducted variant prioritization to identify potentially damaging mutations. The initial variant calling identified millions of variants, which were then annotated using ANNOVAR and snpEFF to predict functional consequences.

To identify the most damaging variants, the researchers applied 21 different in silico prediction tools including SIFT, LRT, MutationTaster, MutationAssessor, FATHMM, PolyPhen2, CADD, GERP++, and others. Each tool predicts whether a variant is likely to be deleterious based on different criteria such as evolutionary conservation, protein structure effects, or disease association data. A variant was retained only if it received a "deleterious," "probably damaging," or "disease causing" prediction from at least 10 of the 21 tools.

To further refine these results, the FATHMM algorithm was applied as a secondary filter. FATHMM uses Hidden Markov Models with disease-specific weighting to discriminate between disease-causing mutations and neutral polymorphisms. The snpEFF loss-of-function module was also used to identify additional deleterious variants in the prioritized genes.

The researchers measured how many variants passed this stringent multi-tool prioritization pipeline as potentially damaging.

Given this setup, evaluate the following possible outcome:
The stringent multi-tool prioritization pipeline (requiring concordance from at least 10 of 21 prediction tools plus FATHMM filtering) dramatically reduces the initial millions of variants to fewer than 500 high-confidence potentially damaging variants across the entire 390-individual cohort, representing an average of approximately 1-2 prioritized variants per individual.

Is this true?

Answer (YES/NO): NO